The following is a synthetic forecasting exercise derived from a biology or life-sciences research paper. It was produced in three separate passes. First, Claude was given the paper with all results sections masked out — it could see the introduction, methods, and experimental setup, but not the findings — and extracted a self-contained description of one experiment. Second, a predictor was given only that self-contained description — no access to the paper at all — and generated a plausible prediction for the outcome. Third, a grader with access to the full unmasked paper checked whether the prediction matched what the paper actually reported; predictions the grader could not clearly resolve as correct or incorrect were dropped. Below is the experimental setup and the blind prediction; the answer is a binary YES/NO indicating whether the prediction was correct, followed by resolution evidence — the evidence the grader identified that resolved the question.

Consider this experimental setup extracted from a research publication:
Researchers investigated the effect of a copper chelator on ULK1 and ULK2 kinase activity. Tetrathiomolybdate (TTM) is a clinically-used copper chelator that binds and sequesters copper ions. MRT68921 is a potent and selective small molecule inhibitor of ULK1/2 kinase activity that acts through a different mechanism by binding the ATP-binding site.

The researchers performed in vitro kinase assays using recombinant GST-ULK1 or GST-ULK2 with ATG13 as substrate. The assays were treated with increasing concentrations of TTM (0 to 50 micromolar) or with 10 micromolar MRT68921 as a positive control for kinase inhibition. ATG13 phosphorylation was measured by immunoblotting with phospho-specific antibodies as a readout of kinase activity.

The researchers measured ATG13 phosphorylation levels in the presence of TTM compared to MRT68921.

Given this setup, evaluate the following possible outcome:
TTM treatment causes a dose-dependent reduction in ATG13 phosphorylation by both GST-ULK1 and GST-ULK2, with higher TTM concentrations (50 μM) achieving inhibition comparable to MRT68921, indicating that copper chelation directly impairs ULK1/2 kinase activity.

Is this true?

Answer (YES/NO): YES